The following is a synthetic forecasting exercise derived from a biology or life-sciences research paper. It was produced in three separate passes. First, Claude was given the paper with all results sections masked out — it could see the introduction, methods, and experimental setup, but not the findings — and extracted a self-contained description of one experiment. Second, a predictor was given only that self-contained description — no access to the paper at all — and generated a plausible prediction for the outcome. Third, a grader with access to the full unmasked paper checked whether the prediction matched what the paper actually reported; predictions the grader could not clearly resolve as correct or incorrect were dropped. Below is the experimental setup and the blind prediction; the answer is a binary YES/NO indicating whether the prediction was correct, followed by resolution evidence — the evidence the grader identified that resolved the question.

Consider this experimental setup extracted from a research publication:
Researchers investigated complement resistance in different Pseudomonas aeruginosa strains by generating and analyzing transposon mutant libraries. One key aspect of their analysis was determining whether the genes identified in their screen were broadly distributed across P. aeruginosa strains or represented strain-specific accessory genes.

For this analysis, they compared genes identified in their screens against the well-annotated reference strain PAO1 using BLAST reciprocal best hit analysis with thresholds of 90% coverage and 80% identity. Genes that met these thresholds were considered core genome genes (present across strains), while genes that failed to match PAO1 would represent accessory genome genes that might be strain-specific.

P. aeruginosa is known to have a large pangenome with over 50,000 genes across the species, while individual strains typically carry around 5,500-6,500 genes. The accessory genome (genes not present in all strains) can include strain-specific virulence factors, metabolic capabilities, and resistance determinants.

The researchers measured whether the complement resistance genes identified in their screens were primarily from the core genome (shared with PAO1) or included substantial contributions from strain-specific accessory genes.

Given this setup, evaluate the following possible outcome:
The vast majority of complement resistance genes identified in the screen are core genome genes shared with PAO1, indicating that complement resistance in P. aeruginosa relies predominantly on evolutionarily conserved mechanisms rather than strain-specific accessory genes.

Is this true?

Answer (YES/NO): YES